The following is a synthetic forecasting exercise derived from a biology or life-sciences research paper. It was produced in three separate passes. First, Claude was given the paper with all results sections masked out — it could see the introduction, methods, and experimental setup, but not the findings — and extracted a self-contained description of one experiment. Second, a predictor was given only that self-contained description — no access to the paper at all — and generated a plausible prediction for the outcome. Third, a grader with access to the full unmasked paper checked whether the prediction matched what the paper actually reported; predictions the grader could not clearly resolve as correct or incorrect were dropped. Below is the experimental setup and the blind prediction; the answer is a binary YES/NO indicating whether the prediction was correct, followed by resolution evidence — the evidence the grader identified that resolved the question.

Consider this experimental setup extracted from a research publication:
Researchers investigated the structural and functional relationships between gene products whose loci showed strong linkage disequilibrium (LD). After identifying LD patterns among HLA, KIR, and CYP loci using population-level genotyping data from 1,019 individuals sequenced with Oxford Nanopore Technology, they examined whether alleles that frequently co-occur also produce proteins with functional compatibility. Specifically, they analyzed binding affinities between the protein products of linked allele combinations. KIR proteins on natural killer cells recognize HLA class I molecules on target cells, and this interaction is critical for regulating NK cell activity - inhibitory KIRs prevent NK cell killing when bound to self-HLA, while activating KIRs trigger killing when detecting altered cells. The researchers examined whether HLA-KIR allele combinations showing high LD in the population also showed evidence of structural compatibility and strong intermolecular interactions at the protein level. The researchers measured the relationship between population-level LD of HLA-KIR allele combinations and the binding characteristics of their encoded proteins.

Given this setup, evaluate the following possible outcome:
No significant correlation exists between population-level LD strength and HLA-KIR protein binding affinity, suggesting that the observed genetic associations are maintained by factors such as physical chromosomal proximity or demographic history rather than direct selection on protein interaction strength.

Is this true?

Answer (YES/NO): NO